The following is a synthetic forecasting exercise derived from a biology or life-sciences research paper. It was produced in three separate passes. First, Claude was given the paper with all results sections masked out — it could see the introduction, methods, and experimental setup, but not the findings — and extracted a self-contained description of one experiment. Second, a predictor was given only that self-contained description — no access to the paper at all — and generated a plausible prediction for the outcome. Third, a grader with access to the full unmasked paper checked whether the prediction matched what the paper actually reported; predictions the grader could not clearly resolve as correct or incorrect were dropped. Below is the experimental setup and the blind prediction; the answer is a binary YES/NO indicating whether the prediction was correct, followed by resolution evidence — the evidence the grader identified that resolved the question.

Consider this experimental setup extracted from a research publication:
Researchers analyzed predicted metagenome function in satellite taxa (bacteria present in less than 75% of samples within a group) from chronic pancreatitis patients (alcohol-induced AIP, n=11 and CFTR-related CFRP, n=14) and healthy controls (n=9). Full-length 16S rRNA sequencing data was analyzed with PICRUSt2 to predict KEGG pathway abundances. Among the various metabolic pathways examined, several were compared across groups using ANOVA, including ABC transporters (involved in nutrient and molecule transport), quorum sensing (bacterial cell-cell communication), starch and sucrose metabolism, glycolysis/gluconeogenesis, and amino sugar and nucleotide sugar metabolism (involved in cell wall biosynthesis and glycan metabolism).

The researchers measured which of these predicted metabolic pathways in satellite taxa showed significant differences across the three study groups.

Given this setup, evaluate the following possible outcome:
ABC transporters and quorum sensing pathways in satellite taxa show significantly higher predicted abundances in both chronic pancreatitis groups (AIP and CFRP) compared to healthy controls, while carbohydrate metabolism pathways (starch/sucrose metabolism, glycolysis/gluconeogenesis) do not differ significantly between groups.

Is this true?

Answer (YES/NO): NO